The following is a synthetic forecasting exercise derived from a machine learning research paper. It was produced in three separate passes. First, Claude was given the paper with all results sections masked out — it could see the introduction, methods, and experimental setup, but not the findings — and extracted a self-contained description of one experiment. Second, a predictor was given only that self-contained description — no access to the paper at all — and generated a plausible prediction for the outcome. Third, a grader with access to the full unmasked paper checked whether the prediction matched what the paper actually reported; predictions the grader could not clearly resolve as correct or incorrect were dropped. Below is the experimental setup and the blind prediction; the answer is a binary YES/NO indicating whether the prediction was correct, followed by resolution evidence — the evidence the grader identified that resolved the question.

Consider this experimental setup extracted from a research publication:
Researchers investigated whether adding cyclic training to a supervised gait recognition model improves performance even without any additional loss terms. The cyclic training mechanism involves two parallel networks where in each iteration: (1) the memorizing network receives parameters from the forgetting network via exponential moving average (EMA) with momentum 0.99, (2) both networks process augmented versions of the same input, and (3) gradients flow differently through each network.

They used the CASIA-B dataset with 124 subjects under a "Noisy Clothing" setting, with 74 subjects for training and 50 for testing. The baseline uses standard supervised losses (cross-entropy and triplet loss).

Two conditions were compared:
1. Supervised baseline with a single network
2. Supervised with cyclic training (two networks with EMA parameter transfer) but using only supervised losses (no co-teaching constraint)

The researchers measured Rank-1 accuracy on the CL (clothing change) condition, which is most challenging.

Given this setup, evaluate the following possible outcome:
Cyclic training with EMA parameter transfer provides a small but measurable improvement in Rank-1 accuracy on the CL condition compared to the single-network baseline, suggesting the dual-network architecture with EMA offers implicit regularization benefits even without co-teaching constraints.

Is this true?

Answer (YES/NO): YES